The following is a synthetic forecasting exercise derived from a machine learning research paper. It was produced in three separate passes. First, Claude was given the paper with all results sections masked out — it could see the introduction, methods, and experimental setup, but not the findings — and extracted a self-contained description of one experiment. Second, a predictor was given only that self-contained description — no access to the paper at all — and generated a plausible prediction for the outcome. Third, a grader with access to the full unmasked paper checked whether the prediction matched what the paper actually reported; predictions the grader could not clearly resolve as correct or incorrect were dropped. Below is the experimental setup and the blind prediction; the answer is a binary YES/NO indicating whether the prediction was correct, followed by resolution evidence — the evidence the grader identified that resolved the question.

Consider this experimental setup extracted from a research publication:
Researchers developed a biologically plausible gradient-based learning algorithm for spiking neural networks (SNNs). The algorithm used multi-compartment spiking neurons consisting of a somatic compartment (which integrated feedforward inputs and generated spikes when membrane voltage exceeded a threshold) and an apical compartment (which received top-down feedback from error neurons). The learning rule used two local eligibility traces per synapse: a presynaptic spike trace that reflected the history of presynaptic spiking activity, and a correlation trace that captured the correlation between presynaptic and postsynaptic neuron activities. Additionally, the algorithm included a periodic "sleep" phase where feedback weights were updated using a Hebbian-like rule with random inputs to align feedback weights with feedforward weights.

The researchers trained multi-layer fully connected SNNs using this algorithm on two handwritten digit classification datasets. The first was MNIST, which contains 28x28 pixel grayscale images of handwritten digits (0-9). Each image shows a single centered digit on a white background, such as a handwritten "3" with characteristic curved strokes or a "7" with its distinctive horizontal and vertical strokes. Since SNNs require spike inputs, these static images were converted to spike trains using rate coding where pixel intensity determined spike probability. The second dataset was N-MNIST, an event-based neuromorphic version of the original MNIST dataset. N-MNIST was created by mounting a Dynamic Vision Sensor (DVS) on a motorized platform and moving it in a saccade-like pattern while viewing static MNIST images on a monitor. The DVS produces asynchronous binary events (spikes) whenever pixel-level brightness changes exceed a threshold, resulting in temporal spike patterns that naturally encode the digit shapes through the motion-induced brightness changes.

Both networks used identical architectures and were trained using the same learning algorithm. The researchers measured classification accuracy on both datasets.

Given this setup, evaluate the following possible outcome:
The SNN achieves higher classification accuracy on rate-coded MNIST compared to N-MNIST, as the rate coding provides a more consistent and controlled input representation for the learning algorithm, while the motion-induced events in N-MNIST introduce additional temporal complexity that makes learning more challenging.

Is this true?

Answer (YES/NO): YES